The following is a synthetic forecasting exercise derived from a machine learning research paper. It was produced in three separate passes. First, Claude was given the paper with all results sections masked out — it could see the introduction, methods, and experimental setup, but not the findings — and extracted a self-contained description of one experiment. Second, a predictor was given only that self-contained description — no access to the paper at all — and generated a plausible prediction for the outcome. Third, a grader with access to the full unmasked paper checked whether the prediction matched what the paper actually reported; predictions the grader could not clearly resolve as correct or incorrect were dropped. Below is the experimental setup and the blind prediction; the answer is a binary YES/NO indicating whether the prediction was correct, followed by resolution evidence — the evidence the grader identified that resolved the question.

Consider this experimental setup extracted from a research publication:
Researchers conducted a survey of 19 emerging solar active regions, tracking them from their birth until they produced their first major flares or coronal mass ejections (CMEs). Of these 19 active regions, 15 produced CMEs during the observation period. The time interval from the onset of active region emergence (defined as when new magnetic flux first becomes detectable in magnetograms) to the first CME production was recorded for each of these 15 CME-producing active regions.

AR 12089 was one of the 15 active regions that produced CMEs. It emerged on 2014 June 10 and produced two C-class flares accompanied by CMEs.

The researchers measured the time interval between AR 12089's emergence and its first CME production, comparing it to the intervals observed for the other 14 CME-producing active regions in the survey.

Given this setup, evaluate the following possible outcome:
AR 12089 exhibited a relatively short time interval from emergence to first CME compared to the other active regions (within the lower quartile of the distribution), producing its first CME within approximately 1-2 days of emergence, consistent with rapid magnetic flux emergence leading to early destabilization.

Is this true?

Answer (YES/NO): NO